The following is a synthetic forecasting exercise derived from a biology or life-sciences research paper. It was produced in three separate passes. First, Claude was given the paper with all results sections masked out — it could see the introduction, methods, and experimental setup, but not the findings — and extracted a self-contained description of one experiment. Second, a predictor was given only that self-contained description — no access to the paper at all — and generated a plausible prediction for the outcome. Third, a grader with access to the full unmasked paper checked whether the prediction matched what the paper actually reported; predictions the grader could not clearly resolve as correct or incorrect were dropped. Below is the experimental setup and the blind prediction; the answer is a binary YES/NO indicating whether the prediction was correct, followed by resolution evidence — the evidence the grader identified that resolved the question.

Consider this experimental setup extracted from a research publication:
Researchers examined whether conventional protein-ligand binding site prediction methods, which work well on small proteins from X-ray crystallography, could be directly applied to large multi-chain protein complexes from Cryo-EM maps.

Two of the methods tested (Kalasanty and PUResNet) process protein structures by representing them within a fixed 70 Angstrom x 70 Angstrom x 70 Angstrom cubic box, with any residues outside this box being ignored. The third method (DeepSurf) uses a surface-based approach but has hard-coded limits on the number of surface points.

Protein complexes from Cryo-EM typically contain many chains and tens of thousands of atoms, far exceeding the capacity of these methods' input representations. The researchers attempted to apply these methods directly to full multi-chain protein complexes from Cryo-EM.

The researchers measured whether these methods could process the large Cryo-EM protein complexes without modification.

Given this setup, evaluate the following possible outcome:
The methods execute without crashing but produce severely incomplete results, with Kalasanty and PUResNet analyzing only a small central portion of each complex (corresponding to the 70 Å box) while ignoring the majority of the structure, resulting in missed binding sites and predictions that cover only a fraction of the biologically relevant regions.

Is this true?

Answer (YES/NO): NO